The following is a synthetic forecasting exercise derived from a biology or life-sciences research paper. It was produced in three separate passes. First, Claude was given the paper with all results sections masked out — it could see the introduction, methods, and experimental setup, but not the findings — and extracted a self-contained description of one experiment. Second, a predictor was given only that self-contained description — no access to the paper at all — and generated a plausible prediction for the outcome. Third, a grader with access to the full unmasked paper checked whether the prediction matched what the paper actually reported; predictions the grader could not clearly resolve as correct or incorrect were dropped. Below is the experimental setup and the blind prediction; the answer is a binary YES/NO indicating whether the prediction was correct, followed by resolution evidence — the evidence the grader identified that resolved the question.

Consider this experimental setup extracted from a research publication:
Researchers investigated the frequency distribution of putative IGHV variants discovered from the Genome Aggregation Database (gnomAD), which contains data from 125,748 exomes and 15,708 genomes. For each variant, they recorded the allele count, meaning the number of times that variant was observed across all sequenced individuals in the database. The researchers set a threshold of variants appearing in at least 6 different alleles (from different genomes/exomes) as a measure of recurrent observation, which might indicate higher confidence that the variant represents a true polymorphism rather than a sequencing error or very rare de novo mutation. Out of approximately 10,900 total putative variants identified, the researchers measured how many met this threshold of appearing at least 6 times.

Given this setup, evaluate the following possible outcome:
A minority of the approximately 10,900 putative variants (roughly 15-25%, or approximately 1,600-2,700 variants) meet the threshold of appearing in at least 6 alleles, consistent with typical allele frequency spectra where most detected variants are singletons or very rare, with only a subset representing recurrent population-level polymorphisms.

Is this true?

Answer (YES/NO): YES